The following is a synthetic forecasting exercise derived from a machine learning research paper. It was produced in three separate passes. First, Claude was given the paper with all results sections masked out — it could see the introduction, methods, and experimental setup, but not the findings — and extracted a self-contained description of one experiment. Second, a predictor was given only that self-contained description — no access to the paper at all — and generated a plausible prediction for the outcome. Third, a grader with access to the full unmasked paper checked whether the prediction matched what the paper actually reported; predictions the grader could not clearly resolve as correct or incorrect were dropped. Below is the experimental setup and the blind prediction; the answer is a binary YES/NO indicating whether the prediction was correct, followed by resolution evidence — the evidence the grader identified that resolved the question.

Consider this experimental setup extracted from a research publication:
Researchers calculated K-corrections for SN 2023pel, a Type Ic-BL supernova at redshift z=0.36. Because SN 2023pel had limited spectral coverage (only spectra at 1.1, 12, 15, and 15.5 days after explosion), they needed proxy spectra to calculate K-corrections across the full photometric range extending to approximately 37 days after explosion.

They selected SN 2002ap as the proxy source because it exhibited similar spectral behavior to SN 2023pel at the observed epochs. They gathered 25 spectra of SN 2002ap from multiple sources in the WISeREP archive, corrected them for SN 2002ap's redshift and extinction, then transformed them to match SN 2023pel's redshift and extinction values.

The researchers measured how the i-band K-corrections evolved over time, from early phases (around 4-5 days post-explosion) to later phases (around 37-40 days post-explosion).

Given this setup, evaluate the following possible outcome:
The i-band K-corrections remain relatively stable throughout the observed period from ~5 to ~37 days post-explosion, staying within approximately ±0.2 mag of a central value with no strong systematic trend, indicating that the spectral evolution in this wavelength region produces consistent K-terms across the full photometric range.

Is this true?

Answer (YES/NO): NO